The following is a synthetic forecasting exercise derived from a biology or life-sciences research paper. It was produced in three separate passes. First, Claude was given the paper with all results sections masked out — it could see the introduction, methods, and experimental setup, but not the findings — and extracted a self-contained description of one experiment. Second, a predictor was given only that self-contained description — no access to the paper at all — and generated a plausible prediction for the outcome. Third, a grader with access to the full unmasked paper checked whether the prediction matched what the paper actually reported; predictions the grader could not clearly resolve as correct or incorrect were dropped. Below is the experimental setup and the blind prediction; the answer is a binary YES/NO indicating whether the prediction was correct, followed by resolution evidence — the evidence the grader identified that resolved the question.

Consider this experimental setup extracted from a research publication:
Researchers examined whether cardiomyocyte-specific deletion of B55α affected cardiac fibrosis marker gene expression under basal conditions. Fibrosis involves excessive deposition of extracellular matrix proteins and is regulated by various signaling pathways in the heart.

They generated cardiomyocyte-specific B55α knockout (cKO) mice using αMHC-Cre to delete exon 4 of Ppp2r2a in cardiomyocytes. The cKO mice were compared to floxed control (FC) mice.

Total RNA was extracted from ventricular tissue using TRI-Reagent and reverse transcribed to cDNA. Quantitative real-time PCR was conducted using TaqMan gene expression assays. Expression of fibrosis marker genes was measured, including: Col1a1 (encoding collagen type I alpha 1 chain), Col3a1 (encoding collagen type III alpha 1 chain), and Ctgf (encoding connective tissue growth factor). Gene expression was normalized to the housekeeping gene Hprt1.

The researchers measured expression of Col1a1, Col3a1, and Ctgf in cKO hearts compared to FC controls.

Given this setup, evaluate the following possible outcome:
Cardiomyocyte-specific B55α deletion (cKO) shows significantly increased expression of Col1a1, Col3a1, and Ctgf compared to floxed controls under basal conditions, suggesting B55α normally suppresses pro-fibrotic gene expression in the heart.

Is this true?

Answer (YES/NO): NO